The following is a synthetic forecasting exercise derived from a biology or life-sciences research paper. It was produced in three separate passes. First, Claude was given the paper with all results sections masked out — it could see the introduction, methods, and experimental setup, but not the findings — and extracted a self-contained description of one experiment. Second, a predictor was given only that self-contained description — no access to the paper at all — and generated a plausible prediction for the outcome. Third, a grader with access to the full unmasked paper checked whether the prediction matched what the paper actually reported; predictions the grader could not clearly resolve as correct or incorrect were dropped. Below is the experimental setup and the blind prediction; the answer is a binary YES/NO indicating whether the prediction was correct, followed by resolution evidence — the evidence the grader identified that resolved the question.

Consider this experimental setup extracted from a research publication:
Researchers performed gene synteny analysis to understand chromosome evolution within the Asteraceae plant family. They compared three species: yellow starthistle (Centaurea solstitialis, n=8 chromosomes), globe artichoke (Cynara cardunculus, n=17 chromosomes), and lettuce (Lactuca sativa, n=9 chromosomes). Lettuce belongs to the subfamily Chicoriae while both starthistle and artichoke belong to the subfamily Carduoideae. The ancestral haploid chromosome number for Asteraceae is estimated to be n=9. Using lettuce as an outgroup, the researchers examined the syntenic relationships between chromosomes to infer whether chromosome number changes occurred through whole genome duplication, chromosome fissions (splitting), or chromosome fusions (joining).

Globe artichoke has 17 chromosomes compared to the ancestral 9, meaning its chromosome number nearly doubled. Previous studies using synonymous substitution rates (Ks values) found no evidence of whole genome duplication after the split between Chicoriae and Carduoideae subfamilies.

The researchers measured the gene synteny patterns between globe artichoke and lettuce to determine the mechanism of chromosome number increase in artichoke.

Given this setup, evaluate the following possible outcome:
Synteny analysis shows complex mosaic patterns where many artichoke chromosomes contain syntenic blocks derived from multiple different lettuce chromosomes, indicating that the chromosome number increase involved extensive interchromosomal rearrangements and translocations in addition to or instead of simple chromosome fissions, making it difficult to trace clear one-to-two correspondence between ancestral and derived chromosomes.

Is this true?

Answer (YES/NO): NO